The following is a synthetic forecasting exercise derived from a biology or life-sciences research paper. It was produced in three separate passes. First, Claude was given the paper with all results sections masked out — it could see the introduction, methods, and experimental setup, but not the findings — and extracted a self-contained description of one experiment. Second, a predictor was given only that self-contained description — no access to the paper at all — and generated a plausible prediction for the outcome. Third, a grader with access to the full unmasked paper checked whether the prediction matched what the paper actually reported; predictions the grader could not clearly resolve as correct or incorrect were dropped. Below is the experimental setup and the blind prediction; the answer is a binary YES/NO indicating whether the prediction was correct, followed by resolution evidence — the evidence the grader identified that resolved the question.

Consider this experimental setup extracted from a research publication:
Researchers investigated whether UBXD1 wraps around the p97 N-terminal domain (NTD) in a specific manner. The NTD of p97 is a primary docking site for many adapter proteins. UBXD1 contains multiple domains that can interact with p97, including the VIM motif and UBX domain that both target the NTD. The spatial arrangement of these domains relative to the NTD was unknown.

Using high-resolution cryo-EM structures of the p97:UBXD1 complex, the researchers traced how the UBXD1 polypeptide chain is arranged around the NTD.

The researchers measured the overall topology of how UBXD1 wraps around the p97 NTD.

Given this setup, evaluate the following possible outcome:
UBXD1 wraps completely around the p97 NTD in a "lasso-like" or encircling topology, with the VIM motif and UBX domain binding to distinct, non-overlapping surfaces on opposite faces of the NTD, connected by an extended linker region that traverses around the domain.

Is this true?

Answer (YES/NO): NO